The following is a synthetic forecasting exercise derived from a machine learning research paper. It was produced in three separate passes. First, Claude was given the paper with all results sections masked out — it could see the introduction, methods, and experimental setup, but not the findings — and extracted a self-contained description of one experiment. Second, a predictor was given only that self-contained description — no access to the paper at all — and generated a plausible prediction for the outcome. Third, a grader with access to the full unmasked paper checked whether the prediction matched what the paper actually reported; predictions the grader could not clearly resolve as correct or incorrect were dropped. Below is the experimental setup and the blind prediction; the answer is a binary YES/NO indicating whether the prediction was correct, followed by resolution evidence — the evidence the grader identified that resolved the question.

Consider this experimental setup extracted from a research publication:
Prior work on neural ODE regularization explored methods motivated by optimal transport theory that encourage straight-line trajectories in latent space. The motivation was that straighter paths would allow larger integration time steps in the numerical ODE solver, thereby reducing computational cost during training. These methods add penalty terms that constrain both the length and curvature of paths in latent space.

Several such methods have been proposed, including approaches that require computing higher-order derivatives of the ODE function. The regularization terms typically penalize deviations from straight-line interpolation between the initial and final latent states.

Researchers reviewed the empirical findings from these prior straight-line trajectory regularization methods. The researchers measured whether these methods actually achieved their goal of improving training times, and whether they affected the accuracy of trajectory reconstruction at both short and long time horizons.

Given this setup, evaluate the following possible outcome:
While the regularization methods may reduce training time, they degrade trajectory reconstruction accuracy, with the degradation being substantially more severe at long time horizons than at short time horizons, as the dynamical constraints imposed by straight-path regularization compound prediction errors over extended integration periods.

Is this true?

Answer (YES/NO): NO